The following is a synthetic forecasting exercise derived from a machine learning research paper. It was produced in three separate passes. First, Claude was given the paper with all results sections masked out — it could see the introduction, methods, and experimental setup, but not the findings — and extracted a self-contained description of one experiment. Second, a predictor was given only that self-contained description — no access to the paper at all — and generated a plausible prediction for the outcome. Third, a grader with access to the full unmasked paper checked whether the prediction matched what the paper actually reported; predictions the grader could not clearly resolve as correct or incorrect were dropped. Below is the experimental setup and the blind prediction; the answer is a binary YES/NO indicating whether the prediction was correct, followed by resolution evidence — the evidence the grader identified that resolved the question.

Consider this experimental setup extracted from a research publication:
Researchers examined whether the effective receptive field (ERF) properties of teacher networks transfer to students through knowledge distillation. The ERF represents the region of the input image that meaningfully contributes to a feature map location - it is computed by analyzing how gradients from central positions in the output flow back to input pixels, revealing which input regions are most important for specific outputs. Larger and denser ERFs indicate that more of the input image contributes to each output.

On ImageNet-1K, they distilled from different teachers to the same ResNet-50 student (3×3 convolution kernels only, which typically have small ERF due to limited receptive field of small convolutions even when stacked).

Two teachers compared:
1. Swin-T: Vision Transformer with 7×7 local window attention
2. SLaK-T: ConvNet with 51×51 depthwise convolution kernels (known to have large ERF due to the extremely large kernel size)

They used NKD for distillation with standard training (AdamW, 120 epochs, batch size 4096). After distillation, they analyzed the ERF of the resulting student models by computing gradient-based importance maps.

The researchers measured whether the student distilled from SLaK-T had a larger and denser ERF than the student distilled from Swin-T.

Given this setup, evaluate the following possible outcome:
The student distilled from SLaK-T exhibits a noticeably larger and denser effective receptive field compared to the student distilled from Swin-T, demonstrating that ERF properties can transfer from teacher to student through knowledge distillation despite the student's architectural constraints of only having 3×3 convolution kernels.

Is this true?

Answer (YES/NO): YES